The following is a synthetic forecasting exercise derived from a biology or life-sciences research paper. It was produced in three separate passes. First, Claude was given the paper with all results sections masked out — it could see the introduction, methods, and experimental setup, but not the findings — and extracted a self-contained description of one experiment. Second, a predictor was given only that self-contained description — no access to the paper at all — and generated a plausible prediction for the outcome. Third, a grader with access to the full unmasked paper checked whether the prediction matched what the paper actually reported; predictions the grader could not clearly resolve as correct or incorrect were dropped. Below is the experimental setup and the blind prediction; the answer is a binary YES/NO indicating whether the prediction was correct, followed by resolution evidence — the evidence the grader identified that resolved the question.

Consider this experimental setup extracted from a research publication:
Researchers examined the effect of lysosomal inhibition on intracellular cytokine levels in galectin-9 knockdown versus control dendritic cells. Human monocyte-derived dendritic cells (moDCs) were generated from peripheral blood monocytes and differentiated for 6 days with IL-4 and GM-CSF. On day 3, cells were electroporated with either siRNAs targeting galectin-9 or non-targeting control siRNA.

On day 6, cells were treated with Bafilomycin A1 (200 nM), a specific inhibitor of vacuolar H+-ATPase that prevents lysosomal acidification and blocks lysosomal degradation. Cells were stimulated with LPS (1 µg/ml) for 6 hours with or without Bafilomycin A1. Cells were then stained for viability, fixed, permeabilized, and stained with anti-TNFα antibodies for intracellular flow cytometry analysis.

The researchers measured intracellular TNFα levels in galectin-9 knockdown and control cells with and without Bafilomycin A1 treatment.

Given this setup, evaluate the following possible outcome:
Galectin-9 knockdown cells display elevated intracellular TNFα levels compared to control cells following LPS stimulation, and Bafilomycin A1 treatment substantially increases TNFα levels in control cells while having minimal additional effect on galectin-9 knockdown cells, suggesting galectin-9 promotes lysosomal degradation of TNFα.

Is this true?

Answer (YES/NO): NO